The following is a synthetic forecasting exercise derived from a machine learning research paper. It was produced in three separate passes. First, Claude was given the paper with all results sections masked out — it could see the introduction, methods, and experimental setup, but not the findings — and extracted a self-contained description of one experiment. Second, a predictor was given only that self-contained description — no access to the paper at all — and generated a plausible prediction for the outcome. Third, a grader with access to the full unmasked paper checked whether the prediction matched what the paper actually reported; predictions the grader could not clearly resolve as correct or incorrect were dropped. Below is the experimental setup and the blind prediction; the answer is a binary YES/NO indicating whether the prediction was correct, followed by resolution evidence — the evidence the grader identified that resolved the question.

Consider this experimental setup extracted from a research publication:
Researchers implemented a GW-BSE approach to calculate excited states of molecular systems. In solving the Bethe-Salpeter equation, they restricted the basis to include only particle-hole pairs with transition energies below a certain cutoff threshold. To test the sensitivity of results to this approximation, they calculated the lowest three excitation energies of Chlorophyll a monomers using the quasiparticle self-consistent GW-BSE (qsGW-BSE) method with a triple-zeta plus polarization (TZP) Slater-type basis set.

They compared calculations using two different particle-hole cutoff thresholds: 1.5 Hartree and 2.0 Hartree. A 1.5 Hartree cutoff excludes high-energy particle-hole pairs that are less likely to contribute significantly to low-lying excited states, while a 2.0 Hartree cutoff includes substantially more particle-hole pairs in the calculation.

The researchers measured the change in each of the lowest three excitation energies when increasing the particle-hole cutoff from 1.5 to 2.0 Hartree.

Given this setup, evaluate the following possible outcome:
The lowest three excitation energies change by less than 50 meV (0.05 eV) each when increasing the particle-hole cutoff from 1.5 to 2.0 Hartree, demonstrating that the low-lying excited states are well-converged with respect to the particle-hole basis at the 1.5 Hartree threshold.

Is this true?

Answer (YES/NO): YES